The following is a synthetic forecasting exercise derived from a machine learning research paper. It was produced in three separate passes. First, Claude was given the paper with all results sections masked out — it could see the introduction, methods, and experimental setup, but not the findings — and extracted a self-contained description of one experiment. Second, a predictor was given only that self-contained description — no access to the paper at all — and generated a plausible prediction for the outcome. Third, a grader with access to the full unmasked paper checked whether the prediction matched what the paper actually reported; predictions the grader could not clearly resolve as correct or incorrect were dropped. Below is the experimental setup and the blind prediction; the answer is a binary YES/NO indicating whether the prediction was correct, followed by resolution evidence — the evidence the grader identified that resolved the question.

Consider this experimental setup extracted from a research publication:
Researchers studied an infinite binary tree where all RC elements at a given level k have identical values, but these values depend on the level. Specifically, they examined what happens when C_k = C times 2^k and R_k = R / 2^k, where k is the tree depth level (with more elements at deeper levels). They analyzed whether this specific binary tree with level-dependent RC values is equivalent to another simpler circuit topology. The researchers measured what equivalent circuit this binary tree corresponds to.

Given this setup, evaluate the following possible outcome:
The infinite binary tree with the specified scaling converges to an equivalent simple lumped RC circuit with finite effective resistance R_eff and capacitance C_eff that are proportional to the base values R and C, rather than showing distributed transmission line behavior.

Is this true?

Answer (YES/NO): NO